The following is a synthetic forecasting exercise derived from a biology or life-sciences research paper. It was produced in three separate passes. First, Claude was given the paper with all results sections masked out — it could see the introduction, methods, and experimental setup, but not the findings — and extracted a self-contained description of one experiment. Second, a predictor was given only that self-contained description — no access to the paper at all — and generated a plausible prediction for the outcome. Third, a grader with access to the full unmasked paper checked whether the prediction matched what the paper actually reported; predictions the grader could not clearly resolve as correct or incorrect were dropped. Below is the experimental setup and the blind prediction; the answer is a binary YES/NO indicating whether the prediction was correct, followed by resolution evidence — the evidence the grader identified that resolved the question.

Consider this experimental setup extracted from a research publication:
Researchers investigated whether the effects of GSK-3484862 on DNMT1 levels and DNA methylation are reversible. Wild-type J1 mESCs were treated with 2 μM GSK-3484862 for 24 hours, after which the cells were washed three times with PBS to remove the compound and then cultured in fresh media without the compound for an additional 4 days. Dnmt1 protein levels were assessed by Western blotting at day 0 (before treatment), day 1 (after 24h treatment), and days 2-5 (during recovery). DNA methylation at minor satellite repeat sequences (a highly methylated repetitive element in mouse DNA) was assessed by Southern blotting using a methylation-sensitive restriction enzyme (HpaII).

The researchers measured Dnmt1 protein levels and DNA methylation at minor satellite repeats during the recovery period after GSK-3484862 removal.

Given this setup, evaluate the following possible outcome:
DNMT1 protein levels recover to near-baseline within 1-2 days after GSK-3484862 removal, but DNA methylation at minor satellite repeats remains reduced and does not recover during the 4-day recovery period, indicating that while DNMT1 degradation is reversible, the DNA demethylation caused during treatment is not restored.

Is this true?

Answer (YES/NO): NO